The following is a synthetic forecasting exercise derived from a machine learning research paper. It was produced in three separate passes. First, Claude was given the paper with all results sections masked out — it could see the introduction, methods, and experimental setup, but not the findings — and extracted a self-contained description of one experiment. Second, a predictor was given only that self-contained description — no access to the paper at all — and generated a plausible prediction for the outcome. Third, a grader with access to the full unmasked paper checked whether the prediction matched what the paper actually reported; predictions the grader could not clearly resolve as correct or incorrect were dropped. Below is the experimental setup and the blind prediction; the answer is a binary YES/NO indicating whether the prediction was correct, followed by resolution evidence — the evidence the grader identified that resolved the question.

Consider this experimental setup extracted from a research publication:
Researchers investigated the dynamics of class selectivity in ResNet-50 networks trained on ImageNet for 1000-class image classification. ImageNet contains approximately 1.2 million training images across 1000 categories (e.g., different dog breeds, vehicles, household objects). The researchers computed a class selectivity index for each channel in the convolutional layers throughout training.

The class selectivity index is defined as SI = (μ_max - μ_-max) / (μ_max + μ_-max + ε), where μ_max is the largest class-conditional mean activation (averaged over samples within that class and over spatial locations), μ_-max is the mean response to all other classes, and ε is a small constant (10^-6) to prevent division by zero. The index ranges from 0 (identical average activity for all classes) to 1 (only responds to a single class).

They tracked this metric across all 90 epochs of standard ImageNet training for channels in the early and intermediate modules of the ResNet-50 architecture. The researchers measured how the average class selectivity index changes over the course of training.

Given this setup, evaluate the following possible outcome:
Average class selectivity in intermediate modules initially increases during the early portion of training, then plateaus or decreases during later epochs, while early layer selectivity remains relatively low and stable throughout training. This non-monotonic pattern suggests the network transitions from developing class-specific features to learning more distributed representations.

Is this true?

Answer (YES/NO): NO